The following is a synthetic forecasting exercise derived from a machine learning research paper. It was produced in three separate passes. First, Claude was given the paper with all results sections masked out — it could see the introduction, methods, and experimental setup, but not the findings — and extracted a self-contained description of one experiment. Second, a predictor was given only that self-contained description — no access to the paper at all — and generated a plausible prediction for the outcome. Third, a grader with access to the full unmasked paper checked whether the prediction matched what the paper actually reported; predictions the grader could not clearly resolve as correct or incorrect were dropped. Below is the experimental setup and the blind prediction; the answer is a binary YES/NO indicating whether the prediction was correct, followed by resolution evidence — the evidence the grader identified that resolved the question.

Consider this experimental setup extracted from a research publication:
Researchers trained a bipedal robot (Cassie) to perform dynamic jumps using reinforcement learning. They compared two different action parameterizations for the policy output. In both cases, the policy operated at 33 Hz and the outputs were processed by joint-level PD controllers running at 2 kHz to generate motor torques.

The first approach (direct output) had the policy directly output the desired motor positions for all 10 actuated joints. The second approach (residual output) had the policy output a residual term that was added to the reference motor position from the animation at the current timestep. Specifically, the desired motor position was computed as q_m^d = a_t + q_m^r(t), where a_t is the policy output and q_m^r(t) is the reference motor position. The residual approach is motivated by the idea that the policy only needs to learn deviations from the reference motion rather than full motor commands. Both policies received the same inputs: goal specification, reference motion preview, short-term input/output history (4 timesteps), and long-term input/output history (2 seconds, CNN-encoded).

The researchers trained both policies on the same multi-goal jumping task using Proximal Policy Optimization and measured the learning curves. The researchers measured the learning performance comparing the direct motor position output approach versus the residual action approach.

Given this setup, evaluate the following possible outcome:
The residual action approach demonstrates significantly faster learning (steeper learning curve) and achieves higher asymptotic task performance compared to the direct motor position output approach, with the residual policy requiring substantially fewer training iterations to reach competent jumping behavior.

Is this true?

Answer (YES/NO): NO